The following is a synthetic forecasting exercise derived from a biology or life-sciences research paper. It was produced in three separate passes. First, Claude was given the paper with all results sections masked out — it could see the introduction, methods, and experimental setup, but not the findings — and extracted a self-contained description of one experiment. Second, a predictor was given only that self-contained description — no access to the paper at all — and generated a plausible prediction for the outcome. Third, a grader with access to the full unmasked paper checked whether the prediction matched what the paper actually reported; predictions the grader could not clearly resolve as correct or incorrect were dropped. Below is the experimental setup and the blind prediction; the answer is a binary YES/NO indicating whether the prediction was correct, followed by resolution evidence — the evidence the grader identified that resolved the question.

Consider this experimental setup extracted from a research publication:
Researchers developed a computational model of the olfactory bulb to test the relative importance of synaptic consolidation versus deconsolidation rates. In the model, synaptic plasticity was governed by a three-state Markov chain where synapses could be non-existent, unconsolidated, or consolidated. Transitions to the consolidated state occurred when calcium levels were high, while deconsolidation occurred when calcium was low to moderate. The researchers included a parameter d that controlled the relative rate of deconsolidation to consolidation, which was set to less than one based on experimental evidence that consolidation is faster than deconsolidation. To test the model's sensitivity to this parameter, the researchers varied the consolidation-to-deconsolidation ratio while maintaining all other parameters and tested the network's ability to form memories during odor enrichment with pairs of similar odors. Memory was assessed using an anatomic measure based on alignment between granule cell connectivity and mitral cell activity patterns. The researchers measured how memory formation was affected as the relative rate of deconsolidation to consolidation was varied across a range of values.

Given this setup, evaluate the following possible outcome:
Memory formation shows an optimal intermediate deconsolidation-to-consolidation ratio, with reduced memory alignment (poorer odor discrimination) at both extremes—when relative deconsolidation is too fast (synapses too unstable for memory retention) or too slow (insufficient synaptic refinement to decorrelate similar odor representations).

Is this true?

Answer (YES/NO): NO